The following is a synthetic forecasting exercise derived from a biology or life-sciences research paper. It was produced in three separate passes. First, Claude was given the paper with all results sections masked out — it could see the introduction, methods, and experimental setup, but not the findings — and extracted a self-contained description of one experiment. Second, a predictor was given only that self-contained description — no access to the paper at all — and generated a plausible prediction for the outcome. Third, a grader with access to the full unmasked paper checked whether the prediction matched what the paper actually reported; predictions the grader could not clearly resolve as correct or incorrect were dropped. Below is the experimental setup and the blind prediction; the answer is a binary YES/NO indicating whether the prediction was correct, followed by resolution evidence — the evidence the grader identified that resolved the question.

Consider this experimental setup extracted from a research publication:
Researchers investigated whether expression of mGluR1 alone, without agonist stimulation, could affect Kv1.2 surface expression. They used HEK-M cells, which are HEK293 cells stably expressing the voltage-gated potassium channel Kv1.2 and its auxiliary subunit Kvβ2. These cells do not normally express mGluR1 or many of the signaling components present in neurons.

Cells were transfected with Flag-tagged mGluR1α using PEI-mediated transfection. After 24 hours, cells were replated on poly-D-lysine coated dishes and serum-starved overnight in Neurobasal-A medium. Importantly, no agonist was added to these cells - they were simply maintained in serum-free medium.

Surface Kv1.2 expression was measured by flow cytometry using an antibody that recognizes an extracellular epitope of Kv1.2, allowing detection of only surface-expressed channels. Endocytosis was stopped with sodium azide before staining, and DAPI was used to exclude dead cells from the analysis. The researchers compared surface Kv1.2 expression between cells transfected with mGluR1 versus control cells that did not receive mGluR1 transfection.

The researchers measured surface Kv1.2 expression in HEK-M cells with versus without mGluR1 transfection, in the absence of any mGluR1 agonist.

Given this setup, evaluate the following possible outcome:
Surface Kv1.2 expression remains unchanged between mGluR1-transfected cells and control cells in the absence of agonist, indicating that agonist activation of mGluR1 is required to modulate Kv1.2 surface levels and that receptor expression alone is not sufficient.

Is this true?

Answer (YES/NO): NO